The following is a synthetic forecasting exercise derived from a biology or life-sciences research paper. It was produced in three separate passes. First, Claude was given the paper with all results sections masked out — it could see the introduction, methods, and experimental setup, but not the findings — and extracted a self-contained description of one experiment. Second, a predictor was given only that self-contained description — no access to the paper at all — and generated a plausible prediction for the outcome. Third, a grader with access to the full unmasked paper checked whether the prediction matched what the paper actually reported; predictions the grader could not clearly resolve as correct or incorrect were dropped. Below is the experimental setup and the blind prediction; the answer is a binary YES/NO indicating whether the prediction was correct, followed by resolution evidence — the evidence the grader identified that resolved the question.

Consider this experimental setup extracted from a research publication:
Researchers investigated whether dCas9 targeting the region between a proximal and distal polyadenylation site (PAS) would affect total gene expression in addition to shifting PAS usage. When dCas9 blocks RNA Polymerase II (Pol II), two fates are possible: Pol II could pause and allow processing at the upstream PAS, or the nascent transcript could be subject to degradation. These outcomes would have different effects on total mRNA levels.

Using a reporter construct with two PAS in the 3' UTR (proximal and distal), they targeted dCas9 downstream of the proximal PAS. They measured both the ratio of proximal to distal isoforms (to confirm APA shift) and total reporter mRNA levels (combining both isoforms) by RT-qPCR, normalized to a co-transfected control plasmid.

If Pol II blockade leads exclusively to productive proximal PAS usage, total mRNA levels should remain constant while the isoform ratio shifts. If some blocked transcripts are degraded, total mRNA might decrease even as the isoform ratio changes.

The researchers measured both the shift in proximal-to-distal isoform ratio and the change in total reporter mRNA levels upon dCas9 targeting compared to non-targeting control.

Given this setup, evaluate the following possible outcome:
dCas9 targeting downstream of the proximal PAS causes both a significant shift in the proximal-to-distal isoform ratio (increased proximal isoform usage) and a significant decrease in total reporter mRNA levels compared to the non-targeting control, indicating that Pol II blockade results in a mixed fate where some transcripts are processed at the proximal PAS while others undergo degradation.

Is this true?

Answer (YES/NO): YES